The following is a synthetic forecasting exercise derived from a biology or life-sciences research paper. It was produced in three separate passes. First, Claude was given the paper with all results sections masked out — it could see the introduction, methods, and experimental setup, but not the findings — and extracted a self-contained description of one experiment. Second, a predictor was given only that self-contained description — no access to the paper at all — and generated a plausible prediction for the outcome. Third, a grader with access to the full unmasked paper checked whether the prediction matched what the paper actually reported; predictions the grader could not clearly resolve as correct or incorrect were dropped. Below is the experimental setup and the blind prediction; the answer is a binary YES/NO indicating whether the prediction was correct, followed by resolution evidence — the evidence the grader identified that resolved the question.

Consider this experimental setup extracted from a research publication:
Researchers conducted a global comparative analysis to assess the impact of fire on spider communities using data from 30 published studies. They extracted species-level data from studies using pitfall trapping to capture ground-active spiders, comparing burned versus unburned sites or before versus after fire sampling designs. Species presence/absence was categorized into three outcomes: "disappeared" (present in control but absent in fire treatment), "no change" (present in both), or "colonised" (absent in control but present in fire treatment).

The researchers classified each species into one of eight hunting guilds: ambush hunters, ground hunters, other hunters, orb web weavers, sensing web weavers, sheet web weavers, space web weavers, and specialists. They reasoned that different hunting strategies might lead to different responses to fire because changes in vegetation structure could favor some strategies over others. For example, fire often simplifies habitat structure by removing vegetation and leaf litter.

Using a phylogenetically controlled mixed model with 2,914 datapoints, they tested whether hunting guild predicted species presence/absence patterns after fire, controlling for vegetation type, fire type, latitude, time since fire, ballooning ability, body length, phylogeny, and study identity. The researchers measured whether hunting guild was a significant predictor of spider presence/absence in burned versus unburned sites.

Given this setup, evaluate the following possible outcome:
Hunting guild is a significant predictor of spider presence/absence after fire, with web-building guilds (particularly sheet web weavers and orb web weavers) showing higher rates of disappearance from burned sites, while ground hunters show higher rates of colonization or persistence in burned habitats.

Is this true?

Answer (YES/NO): YES